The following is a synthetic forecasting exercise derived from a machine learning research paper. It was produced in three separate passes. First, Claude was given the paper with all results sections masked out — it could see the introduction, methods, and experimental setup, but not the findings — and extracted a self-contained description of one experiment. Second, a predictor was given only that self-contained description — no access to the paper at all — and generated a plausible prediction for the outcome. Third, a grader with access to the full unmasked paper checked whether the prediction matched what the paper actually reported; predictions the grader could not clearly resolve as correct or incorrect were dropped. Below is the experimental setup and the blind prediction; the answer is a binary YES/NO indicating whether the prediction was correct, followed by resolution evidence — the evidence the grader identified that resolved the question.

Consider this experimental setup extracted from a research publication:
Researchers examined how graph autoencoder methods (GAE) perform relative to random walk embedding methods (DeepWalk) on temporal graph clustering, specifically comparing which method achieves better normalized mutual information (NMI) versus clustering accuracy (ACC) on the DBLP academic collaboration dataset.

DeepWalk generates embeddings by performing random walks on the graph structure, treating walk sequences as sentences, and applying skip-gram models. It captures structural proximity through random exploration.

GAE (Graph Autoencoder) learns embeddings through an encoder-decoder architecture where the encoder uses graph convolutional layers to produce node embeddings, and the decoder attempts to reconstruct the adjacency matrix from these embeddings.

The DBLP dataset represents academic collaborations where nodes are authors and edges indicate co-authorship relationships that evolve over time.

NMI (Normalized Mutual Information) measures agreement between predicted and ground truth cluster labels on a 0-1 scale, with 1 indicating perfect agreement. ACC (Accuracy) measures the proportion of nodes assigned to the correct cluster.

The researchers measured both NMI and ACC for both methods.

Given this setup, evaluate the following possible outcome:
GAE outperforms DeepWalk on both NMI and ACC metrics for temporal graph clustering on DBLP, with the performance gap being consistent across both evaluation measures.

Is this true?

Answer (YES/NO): NO